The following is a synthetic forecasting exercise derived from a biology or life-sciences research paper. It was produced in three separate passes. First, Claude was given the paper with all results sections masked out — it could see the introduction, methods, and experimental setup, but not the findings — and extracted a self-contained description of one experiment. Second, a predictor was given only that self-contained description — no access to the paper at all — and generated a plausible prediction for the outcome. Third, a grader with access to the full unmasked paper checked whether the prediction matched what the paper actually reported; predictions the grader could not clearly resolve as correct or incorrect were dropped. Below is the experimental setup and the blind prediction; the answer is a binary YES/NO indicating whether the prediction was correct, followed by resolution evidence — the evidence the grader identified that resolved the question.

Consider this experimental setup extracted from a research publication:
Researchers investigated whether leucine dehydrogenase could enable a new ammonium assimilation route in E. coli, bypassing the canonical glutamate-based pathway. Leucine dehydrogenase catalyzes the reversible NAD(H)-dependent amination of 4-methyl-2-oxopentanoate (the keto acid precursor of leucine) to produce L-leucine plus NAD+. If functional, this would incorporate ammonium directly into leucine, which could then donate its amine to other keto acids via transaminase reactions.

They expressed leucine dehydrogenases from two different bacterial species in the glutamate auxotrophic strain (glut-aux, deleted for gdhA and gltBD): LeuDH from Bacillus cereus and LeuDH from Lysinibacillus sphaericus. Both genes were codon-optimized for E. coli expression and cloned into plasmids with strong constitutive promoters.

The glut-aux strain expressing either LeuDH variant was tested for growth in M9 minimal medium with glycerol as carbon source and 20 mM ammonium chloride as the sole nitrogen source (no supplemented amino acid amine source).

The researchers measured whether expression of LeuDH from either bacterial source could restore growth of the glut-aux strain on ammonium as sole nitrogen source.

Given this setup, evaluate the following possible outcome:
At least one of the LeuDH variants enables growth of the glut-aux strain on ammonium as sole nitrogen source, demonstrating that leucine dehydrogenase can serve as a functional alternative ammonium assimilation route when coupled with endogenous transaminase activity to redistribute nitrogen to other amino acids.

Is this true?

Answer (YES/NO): NO